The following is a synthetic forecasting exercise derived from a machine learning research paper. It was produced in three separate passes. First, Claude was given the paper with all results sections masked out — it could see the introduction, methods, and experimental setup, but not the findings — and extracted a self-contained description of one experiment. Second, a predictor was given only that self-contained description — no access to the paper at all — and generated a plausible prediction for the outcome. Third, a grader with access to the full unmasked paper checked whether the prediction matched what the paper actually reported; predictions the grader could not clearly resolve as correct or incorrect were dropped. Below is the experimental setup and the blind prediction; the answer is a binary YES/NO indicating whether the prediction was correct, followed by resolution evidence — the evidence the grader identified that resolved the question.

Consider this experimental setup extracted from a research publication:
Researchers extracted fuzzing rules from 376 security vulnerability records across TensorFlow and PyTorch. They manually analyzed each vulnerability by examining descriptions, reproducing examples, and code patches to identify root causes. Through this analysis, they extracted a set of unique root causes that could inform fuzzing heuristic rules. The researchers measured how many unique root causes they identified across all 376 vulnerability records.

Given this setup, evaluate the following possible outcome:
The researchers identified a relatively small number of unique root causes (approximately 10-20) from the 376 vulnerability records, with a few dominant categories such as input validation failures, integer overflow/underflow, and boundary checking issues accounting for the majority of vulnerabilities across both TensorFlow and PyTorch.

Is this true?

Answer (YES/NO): NO